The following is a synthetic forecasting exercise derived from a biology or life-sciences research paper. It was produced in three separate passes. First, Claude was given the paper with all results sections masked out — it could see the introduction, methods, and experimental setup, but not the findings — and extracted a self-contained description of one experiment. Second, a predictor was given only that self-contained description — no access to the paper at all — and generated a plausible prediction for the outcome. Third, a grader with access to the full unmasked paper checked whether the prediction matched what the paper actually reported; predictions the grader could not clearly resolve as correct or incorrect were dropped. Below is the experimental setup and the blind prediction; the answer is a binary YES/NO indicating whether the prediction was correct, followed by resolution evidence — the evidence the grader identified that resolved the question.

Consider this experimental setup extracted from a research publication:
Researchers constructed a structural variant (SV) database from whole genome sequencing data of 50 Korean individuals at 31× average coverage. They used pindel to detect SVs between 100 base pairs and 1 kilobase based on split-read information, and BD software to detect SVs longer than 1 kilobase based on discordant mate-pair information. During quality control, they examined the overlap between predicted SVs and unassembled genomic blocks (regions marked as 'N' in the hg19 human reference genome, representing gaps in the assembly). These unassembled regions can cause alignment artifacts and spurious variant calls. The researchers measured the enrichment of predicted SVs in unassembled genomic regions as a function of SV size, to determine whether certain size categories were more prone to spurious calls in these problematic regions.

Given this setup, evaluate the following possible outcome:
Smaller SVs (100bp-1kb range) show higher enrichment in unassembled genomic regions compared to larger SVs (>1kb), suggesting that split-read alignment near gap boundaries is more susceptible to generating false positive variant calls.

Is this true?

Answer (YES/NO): NO